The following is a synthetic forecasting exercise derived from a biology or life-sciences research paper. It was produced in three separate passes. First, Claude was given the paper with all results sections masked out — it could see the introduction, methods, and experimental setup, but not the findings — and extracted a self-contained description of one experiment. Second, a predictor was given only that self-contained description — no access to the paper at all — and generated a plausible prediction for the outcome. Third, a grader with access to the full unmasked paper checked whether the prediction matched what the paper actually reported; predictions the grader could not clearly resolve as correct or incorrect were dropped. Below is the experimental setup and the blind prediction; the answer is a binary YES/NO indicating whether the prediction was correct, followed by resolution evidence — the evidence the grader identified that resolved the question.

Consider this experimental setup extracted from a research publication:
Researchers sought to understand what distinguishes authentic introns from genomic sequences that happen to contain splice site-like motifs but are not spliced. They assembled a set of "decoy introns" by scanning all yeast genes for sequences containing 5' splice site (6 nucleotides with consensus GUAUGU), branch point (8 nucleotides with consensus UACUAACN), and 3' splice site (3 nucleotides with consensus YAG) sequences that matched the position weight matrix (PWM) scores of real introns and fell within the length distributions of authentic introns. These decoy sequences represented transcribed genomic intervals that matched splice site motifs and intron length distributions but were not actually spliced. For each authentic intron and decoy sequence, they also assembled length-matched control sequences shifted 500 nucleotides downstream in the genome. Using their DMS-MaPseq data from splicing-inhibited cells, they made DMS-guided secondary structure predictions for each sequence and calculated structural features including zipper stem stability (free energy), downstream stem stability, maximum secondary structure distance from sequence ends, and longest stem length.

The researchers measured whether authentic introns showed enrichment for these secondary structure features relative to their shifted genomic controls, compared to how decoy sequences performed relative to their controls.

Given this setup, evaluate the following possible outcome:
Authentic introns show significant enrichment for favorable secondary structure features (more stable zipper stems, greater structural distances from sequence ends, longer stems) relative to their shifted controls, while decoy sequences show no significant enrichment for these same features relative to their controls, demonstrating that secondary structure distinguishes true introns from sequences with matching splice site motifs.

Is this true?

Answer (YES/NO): YES